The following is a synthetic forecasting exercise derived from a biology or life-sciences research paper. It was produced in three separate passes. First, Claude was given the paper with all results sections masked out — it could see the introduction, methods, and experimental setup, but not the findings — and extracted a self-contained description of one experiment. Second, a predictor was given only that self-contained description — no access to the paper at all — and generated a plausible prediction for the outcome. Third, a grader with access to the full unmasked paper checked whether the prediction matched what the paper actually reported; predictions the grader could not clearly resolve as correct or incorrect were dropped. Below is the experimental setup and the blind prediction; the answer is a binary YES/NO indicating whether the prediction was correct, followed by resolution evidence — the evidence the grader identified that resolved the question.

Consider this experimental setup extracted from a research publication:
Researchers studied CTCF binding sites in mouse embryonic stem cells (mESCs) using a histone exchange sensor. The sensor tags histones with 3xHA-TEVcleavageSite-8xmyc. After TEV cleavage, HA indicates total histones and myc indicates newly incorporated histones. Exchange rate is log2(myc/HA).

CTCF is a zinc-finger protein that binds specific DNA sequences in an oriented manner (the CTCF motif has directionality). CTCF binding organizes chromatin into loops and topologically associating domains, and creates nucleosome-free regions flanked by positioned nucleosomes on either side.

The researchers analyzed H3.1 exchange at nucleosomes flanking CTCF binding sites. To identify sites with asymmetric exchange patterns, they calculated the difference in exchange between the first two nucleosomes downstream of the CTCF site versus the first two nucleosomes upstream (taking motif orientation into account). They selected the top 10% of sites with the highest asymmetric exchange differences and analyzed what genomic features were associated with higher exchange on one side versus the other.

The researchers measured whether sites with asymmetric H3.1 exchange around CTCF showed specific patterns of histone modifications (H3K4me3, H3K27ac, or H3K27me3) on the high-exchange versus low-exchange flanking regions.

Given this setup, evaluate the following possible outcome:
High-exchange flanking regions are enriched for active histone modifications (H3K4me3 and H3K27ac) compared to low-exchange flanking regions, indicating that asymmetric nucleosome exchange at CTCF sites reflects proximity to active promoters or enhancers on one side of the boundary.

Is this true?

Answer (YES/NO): YES